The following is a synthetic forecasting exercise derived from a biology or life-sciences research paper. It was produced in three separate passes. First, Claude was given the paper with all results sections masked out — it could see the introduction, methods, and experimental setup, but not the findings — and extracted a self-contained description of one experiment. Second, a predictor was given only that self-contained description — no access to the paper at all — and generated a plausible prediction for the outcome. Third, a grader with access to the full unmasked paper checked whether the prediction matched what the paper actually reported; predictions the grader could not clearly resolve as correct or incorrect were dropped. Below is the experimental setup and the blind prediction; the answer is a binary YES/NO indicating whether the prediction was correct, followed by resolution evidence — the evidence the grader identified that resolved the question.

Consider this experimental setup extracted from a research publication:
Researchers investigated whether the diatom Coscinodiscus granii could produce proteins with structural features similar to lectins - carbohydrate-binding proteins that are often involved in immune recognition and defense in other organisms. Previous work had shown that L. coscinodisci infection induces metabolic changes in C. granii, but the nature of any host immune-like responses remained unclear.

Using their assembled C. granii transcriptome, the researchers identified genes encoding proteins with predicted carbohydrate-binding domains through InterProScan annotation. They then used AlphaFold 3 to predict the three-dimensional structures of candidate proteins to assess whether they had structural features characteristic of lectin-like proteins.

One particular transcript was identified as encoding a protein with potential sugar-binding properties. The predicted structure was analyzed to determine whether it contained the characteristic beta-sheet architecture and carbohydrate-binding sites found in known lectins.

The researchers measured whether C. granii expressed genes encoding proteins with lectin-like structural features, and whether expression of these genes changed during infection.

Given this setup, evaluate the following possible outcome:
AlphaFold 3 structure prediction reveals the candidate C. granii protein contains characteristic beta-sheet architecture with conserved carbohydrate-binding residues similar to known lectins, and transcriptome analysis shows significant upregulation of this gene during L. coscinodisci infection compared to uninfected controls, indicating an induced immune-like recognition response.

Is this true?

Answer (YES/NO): NO